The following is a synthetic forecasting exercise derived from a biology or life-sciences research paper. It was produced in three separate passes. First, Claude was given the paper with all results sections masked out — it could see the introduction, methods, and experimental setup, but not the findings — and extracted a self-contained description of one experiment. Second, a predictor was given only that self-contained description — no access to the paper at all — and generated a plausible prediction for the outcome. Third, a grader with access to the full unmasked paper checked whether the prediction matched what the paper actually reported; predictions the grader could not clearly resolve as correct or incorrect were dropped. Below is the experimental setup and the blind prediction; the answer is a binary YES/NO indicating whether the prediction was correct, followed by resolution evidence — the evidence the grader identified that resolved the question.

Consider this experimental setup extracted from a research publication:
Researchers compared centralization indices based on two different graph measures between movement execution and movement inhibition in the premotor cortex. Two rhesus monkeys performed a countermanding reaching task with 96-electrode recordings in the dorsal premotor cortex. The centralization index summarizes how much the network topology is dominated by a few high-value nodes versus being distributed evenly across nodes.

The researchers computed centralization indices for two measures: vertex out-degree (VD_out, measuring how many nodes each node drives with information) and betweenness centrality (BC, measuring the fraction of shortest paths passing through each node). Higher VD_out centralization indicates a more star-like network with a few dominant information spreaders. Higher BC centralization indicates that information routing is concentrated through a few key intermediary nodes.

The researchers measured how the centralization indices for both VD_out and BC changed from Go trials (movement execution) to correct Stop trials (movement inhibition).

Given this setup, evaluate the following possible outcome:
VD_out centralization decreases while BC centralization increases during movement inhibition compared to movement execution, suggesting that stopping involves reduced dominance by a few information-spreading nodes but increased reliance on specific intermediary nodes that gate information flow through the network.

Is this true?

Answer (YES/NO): YES